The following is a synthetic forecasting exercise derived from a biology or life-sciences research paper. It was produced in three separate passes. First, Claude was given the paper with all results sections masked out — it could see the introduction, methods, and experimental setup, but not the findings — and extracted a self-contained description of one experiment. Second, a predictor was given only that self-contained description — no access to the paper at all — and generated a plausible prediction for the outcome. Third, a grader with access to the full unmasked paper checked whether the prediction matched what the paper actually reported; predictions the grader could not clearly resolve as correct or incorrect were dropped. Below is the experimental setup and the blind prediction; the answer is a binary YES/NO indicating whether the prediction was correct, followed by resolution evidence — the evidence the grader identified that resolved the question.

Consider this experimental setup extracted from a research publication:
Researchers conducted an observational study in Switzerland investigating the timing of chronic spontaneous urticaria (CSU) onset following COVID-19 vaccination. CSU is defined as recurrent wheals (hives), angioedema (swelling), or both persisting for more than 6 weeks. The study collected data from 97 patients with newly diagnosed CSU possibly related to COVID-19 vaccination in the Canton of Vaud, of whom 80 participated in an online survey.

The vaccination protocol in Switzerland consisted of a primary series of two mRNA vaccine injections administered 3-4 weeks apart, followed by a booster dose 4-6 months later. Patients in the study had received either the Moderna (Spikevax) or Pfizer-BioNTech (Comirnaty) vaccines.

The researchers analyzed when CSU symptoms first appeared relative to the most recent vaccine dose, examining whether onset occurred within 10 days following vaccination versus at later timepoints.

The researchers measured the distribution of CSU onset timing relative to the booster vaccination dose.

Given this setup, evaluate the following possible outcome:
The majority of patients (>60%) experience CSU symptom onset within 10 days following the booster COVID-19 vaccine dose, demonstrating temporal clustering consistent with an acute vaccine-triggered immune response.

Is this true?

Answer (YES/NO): NO